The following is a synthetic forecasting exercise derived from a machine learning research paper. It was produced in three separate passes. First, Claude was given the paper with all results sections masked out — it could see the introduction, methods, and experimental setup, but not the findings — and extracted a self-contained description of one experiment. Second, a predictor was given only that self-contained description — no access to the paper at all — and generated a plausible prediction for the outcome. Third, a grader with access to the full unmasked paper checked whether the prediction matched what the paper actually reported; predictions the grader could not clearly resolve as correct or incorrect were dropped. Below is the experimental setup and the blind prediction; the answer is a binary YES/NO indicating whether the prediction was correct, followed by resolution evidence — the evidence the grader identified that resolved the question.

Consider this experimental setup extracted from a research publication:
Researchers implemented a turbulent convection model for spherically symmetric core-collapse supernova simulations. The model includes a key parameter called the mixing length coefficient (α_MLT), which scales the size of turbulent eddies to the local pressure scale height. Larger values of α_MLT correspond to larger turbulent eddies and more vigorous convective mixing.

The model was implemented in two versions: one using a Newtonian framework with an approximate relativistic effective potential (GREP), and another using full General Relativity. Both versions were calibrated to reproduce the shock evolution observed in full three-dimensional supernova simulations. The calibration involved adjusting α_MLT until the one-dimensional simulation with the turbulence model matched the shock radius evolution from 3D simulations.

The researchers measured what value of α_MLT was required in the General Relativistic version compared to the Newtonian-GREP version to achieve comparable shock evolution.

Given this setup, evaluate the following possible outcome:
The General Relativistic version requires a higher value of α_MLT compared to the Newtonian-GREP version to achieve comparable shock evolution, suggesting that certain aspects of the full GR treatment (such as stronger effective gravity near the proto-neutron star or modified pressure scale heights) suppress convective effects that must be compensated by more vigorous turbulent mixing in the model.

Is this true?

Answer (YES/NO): YES